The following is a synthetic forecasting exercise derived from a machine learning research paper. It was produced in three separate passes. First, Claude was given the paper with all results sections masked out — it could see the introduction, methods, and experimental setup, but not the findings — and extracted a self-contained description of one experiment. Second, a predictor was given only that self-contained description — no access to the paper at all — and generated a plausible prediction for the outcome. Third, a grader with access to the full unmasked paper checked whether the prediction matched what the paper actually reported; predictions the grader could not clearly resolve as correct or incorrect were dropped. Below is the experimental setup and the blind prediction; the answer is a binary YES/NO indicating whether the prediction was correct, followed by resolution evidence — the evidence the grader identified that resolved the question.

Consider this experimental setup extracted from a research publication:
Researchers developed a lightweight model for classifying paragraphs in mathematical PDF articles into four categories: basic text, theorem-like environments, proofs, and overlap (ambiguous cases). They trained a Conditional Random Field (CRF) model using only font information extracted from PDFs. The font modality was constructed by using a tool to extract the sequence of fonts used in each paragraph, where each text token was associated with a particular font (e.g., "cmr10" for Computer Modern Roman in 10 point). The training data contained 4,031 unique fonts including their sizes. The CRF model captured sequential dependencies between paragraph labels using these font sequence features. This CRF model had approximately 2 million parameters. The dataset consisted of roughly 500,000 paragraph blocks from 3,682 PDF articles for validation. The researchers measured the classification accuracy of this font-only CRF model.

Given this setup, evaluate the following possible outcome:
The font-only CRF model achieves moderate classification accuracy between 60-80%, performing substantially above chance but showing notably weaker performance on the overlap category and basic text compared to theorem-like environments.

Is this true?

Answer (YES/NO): NO